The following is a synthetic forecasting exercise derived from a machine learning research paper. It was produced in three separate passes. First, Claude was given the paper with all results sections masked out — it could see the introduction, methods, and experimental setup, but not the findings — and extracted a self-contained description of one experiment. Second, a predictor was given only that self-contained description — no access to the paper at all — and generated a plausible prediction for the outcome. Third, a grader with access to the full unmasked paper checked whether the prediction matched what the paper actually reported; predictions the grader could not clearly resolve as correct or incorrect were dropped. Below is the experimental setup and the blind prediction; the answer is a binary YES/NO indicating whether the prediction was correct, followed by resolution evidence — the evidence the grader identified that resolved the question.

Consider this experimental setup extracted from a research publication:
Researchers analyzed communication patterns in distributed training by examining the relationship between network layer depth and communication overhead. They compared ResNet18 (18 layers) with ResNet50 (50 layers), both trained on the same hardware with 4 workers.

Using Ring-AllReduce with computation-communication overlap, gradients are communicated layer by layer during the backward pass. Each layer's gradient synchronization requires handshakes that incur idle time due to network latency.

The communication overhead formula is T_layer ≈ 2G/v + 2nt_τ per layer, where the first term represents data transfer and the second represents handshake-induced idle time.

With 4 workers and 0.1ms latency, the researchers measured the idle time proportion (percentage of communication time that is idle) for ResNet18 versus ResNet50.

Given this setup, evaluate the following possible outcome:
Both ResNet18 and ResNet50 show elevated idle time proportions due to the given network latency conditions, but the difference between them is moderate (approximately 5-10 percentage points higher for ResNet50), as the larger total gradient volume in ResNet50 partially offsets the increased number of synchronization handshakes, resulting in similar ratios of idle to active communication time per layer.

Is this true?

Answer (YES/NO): YES